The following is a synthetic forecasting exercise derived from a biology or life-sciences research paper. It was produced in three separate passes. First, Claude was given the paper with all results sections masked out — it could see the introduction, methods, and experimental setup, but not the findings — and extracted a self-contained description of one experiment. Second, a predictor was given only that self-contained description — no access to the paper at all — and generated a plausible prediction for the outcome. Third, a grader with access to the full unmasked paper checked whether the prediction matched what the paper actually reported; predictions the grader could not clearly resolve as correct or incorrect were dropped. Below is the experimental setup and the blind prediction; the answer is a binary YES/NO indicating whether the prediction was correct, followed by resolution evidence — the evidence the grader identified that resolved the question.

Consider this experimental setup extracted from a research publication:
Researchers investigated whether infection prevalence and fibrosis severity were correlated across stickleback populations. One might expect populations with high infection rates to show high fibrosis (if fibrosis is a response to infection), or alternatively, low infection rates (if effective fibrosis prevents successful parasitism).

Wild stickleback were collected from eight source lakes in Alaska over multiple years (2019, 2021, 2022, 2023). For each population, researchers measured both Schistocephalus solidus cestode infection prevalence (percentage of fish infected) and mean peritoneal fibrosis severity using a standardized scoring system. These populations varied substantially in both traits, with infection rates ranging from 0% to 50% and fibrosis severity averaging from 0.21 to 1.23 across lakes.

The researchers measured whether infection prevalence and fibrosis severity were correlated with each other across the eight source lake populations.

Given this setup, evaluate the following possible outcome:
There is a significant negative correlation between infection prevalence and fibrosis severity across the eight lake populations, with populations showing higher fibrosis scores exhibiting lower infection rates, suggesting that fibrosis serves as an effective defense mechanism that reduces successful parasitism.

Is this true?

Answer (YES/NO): NO